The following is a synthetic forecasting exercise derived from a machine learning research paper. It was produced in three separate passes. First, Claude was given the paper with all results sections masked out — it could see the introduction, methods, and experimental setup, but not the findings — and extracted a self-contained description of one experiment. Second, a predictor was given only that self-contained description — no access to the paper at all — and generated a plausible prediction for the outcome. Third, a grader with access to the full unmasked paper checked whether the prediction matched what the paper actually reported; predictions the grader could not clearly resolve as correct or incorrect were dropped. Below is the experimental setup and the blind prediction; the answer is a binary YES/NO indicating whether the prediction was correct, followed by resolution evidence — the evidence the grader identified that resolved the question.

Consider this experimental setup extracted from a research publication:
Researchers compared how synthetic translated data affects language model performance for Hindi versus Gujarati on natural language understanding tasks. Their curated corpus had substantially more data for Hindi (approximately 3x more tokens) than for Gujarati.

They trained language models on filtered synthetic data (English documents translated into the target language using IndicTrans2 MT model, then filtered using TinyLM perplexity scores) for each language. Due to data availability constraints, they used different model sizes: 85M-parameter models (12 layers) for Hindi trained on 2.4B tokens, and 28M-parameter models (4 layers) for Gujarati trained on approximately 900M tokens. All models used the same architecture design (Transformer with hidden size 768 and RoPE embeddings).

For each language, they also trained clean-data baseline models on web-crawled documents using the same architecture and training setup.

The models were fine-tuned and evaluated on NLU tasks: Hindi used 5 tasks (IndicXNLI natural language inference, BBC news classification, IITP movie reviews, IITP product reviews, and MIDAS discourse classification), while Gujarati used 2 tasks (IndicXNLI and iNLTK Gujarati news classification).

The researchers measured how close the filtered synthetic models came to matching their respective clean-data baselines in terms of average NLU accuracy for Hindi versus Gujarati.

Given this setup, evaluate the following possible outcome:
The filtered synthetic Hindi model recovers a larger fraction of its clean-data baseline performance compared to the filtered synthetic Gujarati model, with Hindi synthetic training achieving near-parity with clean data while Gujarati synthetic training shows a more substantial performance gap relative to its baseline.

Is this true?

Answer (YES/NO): NO